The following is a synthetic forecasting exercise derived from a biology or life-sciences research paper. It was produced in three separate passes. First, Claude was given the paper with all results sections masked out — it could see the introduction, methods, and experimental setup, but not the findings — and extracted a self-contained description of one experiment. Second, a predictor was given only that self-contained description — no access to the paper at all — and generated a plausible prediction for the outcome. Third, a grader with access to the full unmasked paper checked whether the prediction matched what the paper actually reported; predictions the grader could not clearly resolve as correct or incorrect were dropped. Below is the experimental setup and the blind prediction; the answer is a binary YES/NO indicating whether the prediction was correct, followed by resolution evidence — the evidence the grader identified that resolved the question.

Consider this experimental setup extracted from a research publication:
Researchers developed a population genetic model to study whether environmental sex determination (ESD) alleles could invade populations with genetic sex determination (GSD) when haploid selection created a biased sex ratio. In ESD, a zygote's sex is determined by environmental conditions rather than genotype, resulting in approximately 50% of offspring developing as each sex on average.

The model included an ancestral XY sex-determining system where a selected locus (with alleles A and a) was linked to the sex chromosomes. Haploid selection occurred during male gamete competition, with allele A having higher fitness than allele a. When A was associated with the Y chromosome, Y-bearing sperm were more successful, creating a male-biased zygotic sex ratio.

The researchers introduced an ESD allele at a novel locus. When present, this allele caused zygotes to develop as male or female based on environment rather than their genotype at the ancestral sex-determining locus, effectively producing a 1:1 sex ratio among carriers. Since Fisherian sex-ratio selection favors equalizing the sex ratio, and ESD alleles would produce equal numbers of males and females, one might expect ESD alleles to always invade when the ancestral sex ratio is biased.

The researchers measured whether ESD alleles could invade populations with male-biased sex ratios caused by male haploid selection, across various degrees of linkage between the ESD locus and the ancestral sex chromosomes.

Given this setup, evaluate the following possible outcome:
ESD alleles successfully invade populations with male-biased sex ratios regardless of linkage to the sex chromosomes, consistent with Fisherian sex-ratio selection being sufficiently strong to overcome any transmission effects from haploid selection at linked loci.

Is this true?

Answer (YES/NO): NO